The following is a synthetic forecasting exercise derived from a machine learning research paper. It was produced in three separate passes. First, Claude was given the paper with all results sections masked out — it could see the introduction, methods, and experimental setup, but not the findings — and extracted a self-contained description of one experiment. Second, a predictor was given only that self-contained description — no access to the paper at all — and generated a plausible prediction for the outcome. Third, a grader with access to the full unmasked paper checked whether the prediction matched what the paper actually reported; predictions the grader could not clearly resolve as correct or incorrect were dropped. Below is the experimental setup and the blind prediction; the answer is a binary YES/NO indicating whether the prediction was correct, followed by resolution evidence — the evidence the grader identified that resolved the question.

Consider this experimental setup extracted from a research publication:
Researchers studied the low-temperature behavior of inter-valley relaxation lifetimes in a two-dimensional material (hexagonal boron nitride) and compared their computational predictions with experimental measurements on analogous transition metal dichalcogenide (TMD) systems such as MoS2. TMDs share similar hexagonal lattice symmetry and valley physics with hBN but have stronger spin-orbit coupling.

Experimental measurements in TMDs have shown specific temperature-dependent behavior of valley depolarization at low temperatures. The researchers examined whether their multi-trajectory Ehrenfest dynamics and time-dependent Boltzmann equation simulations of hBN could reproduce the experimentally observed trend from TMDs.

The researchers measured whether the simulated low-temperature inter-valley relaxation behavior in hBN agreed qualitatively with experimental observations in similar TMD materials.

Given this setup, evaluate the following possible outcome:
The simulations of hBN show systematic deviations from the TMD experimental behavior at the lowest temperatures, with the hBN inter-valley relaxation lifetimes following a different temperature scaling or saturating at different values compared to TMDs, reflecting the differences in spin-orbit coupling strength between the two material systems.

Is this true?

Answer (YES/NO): NO